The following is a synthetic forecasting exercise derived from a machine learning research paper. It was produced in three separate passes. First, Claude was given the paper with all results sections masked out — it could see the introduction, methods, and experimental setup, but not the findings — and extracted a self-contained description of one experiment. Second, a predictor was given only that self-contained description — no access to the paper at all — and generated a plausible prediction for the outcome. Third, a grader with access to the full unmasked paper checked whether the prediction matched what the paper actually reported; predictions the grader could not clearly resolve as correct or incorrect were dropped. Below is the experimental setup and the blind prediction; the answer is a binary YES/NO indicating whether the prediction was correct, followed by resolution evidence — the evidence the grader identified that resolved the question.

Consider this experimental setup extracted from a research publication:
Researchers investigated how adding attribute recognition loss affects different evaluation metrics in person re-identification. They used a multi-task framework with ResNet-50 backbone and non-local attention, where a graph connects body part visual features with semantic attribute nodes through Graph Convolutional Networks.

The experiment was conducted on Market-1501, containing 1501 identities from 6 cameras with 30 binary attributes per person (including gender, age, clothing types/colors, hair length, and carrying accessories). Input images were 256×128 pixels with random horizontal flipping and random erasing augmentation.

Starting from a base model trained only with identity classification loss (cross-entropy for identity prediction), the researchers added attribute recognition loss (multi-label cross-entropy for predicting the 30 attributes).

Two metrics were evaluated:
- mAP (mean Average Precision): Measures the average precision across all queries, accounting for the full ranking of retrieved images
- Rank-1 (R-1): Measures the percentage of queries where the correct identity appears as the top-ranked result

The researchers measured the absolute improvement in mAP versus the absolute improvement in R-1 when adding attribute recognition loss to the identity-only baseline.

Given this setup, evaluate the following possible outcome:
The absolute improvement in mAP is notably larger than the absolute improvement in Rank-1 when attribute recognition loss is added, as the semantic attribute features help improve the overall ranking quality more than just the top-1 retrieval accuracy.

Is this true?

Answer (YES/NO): NO